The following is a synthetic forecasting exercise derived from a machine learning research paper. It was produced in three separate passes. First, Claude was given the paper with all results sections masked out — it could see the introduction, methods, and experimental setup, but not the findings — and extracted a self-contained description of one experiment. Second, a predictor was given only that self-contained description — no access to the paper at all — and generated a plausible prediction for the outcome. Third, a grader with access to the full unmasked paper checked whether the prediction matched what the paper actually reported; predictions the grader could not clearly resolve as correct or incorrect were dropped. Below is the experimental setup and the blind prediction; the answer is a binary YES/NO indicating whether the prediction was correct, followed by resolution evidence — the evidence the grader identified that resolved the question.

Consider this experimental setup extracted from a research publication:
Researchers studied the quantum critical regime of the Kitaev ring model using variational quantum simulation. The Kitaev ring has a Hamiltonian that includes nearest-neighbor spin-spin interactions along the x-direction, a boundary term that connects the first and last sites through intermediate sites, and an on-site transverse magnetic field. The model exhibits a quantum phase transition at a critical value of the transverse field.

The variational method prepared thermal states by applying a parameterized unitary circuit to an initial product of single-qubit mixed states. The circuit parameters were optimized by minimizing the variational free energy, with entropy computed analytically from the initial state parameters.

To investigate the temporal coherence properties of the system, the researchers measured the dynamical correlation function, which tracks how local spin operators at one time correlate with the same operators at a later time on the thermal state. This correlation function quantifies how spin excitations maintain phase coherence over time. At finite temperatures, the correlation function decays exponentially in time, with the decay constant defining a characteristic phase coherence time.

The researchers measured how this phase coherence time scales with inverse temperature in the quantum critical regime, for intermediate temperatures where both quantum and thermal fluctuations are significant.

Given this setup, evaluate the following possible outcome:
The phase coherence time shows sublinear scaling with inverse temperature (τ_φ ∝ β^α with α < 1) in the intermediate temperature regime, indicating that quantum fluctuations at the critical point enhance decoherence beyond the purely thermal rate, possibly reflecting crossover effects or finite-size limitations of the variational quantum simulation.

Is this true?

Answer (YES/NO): NO